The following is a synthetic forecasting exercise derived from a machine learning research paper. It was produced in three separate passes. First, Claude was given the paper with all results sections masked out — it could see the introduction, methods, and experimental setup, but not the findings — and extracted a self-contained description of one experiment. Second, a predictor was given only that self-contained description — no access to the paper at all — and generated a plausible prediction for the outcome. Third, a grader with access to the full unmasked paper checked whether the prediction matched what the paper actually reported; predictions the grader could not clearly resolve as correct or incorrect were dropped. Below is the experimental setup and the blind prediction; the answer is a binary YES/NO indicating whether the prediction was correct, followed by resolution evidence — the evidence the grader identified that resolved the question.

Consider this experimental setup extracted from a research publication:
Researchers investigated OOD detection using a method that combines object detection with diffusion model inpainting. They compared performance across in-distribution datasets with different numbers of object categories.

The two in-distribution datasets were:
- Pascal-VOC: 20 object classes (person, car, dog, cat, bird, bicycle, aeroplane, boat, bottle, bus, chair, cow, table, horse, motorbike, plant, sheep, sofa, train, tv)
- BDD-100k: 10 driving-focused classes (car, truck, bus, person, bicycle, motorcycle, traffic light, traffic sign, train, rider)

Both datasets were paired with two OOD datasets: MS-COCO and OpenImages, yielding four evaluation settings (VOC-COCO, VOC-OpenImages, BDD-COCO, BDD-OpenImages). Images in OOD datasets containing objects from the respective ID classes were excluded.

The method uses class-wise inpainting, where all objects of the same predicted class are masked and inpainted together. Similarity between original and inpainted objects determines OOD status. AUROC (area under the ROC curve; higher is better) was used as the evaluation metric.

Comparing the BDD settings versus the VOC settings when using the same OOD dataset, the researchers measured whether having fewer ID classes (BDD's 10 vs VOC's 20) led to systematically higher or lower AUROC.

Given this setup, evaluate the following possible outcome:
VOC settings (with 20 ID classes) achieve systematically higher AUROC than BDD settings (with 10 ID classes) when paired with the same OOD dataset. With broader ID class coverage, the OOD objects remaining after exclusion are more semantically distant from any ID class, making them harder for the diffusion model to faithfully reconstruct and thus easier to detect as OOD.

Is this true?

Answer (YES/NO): NO